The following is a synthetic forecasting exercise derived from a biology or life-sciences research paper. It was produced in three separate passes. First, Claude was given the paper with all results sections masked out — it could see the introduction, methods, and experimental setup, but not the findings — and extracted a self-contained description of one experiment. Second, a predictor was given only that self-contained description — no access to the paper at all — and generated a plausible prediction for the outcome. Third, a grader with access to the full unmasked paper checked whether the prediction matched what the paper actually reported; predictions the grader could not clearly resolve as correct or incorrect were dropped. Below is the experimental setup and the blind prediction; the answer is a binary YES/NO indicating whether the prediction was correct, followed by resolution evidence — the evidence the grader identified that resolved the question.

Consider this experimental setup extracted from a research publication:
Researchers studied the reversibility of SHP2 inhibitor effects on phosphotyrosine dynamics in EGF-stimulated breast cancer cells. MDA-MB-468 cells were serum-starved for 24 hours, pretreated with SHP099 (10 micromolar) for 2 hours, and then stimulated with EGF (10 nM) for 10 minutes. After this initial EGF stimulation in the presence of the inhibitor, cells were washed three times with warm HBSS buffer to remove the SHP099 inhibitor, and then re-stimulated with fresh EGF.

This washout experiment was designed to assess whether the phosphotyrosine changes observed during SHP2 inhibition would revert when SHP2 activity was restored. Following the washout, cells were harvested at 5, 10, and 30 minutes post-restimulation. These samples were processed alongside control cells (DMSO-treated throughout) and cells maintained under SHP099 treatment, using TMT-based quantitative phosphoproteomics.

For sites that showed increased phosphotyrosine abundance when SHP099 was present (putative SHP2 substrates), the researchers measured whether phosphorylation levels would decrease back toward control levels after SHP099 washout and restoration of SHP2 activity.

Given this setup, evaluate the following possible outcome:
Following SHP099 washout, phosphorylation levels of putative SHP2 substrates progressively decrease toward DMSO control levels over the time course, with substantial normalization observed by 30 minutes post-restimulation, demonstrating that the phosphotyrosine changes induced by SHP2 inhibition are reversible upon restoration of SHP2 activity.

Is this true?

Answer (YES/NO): YES